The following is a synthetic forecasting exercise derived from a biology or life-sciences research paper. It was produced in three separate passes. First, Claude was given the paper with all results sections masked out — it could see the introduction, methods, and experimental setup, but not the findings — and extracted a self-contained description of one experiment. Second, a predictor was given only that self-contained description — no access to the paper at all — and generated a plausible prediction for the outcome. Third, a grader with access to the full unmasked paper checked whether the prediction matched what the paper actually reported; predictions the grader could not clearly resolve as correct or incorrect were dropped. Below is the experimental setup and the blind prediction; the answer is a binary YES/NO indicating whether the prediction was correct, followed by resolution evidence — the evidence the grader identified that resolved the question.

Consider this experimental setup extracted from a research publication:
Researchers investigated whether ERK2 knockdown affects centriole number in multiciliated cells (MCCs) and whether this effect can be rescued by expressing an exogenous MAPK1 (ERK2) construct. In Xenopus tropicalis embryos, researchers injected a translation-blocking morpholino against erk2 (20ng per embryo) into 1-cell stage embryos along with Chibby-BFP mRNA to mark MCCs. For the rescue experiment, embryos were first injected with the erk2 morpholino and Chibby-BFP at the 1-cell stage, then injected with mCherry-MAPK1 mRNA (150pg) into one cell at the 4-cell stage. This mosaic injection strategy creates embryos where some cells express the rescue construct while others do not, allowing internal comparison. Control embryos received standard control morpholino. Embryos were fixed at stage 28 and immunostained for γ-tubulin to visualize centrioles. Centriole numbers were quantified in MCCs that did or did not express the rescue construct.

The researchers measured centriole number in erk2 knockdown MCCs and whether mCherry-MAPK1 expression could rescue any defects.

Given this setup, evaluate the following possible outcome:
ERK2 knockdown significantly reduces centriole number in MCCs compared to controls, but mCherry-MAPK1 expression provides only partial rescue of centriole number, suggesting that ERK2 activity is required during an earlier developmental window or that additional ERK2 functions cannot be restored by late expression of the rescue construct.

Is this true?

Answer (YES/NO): YES